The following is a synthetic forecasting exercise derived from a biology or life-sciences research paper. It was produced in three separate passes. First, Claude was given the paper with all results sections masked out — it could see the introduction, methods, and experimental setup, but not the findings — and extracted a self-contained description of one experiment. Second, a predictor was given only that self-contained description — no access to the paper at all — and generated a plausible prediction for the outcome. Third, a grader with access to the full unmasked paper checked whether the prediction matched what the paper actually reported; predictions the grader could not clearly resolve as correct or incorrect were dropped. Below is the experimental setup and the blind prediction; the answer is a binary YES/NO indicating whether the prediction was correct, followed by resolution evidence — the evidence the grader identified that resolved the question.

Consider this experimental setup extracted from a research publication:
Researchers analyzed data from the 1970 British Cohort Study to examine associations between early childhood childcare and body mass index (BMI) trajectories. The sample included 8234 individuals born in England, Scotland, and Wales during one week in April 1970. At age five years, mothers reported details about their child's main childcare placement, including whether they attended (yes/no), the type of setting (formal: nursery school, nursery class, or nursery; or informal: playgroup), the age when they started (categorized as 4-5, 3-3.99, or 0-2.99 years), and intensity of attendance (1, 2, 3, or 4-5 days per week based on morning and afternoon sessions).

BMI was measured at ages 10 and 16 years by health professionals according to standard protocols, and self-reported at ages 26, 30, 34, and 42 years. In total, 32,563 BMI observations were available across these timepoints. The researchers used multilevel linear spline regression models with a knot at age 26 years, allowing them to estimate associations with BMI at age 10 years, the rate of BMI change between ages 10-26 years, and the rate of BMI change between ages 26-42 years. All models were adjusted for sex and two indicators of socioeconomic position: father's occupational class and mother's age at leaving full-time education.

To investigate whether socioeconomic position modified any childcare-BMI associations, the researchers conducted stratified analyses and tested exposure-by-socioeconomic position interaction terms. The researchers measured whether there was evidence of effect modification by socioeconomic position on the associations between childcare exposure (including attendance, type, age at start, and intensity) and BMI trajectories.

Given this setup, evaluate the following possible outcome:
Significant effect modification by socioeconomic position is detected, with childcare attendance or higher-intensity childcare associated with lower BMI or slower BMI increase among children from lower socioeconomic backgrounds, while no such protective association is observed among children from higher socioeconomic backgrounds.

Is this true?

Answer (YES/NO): NO